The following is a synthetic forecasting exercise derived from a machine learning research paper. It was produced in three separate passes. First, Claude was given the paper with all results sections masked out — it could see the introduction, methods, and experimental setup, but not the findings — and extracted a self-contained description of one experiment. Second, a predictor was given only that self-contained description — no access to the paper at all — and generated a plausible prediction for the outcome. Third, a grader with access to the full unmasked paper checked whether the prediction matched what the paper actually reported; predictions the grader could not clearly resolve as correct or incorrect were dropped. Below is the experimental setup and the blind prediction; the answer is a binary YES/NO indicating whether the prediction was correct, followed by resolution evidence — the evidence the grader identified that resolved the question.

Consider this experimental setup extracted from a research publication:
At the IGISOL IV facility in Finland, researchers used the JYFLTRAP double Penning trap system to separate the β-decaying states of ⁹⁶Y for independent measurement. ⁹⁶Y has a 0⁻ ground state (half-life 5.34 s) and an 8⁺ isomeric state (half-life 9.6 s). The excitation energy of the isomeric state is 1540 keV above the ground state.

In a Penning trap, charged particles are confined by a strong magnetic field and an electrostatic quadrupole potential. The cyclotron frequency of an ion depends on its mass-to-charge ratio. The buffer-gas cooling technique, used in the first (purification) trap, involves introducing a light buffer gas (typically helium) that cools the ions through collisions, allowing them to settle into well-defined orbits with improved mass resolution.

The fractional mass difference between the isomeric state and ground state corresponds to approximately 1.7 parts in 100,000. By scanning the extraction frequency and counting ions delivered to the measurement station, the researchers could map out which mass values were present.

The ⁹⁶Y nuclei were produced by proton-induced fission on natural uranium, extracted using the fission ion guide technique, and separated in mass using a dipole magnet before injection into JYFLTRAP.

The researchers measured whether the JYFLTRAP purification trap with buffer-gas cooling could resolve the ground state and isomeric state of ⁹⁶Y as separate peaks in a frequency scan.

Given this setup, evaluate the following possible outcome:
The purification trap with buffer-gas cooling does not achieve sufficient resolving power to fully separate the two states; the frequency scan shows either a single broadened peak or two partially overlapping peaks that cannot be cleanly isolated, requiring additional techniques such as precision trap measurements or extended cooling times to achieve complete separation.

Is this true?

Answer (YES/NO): NO